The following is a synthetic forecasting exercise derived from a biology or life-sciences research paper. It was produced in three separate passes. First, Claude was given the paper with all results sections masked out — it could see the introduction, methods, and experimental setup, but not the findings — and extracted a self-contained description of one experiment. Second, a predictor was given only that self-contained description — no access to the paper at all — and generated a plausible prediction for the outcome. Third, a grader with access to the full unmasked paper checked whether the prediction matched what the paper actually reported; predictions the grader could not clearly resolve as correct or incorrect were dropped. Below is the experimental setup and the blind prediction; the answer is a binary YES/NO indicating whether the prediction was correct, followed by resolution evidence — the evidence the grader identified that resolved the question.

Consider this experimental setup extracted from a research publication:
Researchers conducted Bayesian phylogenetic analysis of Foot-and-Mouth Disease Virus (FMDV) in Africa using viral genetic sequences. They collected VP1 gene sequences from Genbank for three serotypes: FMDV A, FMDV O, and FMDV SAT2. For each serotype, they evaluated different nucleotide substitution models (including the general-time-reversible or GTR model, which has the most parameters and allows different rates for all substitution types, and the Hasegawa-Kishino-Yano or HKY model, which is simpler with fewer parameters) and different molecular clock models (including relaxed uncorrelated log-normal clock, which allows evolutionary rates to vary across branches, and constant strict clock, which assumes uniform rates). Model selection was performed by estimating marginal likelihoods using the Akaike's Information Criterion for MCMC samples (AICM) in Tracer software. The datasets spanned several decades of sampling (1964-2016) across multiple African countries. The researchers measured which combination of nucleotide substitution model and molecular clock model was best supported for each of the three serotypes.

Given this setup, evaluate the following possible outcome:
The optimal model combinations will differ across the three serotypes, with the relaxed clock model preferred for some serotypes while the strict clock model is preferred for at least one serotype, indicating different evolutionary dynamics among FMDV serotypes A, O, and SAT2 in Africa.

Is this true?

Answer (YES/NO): YES